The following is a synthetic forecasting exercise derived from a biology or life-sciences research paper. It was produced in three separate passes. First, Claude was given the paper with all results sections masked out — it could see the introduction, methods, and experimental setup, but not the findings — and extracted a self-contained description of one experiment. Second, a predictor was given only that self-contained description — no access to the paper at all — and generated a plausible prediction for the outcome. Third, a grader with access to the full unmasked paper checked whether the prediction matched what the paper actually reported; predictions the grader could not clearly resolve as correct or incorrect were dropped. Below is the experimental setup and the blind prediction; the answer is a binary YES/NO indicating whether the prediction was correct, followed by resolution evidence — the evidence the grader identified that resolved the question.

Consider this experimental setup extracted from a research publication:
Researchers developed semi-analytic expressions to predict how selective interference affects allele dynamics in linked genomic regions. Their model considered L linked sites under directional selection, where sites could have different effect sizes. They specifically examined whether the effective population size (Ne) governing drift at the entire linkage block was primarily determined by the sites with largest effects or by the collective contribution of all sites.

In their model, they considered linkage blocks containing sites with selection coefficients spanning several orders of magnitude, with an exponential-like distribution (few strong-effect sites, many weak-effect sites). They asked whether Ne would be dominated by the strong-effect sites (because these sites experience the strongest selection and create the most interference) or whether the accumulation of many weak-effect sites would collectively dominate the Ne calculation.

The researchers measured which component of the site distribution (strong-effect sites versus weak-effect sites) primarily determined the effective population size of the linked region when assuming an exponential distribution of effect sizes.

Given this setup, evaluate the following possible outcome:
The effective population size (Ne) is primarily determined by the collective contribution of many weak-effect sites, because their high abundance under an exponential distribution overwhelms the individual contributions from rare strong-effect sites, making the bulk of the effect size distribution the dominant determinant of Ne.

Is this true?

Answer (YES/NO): NO